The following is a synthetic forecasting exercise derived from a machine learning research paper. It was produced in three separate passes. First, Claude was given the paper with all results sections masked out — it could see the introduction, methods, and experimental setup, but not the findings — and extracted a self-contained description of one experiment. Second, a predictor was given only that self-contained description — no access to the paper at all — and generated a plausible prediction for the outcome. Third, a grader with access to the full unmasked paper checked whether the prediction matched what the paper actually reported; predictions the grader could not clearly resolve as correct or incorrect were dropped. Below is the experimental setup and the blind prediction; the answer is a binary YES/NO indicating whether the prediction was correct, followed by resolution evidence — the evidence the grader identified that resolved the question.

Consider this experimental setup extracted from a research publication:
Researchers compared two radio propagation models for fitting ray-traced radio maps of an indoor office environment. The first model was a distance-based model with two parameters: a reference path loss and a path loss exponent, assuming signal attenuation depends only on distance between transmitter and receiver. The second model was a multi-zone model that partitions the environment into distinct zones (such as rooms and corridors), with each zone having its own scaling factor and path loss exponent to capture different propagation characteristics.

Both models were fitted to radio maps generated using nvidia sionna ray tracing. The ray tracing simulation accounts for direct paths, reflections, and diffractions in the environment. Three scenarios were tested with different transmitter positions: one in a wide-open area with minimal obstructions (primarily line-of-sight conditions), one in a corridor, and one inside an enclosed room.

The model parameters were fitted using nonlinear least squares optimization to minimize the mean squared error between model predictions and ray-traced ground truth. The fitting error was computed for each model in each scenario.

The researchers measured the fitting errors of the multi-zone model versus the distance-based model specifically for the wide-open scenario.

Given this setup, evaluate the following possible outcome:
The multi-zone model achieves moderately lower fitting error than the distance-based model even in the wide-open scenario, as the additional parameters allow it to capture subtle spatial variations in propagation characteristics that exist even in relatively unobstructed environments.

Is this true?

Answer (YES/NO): NO